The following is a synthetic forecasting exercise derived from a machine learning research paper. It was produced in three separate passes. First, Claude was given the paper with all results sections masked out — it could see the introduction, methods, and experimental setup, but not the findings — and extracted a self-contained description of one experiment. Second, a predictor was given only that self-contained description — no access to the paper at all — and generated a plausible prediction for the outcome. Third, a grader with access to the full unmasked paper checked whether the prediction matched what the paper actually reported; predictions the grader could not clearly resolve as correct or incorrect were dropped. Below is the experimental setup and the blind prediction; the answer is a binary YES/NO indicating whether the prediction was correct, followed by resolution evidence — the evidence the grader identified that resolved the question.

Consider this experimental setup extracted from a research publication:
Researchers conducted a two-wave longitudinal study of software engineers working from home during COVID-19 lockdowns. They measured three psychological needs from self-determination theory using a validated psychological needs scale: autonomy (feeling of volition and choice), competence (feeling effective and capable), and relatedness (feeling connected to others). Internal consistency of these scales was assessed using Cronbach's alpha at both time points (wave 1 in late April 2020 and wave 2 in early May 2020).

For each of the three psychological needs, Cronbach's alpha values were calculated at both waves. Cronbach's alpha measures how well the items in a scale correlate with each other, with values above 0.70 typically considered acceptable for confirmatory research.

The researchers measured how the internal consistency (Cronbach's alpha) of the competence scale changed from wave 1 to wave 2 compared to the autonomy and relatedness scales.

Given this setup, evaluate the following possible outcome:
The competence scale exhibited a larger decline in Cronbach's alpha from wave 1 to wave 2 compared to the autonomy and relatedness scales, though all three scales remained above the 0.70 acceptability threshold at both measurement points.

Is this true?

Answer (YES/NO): NO